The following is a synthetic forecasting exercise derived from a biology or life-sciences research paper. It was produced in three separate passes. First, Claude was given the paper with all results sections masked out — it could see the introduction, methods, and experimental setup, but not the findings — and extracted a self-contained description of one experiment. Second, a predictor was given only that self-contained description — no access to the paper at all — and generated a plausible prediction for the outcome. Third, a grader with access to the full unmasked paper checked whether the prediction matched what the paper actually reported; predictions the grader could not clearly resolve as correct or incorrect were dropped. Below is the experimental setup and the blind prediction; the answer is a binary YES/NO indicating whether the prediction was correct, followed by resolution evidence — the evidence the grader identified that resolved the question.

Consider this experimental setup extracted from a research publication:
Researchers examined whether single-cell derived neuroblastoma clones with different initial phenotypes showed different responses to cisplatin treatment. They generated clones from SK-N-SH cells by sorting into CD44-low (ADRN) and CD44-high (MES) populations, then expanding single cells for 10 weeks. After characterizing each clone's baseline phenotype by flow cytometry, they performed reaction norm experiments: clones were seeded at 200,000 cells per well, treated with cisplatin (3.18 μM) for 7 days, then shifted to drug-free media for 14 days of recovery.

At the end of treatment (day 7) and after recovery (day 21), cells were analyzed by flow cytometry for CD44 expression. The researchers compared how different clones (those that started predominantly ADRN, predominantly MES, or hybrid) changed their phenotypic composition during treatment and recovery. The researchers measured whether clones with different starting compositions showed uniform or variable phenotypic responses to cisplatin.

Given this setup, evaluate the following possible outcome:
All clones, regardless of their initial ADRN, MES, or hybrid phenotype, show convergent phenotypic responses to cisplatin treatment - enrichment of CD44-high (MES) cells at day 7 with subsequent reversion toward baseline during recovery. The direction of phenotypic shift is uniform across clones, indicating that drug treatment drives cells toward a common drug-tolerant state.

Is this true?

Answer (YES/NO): NO